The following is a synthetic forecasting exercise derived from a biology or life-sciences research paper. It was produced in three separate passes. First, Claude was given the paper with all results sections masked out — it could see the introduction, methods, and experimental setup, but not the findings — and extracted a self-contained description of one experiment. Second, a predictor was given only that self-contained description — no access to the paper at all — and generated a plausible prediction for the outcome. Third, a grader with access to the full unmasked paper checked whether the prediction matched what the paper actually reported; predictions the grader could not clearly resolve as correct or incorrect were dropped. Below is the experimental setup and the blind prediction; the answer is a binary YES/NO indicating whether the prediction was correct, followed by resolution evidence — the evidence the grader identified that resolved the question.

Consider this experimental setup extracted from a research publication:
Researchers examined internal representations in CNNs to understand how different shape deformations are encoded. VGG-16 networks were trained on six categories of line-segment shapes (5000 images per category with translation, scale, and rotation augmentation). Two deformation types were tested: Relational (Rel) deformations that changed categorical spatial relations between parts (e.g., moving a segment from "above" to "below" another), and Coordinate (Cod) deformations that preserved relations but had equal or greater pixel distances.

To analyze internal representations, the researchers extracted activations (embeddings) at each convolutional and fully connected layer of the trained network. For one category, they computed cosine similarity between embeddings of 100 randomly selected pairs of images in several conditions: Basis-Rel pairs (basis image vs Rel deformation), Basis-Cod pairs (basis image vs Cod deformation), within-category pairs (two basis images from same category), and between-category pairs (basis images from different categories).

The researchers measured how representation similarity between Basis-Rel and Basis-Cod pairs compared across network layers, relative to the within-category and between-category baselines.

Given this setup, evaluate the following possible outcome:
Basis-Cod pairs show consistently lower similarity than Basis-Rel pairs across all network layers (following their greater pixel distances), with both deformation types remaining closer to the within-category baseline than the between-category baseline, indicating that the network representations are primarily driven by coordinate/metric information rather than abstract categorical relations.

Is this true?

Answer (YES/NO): NO